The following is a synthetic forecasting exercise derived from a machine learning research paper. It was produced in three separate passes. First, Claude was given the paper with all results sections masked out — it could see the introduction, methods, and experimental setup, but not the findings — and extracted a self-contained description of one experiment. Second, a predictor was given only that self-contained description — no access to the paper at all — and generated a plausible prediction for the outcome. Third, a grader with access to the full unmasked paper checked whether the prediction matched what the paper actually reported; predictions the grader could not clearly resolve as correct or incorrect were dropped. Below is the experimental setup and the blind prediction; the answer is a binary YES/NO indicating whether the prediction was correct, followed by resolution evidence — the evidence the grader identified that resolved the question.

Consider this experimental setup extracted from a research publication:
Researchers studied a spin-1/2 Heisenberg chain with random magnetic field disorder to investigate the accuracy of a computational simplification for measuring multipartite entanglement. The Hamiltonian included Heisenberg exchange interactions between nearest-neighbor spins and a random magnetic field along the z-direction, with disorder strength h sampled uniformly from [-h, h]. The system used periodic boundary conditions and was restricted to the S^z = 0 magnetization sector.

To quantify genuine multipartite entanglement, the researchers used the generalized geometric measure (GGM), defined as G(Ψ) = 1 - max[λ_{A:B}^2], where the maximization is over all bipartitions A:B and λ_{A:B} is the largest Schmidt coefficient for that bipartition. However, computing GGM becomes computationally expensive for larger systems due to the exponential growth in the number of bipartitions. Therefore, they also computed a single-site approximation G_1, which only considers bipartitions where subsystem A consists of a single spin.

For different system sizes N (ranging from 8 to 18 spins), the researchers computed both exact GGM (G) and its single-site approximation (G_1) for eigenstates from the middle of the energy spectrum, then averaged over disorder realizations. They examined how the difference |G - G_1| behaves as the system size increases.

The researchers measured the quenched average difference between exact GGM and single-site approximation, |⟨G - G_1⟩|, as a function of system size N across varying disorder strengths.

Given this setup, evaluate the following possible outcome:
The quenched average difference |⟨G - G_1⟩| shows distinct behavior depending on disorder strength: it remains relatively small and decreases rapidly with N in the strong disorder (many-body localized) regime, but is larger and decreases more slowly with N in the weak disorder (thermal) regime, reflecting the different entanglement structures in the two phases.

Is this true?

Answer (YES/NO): NO